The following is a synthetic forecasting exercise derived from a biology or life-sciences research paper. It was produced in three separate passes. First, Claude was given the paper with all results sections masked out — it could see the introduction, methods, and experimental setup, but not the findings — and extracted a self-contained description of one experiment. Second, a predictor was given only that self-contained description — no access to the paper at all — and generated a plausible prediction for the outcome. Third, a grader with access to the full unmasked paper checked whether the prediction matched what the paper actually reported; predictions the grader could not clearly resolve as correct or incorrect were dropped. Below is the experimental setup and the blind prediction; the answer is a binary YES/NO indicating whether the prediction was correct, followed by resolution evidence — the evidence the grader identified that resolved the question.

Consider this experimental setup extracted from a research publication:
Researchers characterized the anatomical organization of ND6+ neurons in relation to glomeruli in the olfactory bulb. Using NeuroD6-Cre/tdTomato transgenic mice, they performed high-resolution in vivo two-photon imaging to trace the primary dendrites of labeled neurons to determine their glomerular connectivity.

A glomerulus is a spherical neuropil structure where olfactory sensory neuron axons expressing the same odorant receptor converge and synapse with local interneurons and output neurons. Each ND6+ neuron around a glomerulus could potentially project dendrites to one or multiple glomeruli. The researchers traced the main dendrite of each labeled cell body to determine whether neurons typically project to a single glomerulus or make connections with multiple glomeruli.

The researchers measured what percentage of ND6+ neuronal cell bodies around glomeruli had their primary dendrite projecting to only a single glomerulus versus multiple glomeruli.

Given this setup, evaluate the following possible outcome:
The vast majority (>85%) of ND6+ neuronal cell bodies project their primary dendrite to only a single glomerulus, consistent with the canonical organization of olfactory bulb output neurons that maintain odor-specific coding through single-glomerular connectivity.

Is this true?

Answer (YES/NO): NO